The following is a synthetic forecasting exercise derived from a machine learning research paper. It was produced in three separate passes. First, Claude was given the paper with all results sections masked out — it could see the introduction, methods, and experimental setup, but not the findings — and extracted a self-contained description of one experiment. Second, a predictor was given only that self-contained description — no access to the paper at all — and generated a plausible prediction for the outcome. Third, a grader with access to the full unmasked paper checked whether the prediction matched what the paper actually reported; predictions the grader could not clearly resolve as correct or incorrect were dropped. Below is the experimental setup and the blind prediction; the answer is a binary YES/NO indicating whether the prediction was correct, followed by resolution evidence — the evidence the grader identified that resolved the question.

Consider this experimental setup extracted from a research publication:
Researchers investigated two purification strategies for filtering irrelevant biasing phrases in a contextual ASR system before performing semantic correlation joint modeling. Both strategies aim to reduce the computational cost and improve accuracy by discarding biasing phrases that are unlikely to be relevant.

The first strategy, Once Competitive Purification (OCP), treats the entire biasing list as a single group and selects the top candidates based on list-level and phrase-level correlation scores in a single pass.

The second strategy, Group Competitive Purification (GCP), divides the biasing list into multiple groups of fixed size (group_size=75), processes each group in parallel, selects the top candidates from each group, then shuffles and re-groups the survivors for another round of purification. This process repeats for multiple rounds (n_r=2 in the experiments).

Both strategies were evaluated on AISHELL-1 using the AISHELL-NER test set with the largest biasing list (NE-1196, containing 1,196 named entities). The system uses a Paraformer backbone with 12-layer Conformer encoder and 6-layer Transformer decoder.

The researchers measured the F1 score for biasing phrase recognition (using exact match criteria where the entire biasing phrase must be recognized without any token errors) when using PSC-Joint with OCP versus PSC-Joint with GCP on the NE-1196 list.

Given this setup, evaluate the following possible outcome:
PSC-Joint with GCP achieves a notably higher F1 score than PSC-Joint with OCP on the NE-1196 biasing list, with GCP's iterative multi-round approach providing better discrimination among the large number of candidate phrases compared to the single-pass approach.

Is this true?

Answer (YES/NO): NO